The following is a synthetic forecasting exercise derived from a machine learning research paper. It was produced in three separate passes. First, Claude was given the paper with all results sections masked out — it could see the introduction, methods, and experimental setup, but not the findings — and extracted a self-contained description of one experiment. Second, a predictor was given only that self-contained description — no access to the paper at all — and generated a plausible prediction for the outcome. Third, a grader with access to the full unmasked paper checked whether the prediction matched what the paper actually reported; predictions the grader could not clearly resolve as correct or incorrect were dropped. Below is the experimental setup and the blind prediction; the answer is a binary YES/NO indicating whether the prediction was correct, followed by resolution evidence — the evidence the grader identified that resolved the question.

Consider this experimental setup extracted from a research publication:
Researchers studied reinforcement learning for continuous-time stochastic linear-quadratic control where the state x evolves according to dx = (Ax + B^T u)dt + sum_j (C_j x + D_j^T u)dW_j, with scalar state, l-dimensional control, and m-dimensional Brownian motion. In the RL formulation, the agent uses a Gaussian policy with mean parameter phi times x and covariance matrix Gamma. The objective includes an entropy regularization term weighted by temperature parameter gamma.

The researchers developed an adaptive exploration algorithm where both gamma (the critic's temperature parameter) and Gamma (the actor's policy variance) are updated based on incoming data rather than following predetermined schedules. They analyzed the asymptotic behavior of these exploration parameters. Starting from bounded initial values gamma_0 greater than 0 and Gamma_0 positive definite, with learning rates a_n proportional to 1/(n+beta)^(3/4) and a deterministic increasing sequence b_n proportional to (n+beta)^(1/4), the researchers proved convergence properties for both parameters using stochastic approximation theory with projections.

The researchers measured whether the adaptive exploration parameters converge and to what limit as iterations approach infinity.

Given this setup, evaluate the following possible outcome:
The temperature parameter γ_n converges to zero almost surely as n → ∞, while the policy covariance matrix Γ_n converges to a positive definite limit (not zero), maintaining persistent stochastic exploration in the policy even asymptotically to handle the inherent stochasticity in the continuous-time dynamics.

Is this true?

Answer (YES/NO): NO